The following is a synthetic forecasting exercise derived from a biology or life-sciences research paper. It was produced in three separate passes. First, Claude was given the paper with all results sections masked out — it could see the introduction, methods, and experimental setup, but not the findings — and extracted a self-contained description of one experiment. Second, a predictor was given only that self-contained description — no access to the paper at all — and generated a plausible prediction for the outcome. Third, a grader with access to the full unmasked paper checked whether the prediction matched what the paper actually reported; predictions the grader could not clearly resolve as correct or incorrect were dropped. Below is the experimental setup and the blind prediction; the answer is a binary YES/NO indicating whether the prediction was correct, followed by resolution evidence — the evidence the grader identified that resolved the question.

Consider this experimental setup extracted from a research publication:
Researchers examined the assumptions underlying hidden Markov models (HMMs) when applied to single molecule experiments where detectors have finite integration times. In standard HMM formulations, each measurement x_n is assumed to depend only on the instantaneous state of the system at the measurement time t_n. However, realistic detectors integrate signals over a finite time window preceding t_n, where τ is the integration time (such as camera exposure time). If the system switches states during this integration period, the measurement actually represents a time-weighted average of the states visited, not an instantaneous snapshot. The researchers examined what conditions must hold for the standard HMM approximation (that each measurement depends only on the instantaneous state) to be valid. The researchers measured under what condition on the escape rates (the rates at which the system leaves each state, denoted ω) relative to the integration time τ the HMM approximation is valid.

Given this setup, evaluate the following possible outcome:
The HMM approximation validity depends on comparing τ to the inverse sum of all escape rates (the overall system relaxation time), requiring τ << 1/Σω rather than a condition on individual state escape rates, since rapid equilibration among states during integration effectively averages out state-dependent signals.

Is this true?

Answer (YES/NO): NO